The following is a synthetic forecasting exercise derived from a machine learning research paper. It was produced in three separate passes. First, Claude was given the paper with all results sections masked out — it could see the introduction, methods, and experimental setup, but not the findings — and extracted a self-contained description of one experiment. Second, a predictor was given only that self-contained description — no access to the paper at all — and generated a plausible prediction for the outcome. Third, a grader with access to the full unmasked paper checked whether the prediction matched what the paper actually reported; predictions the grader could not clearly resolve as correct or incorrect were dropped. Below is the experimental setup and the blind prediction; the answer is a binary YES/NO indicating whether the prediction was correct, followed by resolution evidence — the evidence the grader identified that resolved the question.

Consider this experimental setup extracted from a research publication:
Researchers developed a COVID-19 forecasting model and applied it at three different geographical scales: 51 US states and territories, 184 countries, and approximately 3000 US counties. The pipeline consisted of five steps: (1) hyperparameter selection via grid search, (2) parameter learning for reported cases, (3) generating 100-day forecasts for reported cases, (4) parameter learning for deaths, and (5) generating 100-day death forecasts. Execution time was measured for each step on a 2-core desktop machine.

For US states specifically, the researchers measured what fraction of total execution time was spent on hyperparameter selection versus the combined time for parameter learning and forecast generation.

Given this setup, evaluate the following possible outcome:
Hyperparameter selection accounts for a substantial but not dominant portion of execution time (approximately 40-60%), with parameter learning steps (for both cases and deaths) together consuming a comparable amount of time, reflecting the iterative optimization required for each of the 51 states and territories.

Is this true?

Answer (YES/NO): NO